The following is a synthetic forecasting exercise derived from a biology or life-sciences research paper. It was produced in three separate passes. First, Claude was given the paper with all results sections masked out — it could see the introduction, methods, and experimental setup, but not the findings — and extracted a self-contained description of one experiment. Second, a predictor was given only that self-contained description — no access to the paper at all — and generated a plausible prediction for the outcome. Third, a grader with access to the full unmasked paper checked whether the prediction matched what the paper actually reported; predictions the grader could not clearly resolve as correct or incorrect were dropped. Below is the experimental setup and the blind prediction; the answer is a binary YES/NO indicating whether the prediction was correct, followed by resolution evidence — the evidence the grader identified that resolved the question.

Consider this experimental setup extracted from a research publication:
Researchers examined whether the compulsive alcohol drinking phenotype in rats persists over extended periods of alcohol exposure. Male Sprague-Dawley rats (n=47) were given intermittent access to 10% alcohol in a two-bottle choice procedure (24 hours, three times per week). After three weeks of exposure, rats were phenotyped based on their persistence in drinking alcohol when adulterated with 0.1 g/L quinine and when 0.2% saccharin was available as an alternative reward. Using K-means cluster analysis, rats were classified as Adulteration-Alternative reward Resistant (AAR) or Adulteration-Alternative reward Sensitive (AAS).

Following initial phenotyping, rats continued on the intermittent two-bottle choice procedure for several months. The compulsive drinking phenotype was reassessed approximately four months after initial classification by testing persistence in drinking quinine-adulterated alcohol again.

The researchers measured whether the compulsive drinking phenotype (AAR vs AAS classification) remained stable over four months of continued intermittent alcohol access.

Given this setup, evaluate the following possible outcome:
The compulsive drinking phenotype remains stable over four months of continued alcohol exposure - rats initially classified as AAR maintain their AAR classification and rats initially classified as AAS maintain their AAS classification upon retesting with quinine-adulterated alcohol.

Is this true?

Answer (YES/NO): YES